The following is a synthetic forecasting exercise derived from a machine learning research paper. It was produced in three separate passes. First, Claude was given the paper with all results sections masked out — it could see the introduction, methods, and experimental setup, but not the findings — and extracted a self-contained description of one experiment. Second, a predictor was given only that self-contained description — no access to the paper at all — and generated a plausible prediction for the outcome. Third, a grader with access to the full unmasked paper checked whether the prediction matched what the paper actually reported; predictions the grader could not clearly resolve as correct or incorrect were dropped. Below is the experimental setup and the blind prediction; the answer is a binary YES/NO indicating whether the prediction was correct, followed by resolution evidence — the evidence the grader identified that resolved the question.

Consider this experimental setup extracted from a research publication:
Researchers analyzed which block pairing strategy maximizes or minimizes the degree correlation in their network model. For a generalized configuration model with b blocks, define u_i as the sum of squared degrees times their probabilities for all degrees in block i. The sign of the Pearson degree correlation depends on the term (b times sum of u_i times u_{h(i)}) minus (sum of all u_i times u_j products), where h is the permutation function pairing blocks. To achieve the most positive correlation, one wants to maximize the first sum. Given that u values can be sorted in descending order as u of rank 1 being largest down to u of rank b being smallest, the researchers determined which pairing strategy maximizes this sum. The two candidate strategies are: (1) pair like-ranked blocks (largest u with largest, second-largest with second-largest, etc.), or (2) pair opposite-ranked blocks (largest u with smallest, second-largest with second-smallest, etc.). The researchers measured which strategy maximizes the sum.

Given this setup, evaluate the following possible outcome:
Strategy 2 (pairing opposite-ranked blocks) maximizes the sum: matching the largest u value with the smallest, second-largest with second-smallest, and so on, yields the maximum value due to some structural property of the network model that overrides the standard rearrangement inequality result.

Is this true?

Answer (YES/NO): NO